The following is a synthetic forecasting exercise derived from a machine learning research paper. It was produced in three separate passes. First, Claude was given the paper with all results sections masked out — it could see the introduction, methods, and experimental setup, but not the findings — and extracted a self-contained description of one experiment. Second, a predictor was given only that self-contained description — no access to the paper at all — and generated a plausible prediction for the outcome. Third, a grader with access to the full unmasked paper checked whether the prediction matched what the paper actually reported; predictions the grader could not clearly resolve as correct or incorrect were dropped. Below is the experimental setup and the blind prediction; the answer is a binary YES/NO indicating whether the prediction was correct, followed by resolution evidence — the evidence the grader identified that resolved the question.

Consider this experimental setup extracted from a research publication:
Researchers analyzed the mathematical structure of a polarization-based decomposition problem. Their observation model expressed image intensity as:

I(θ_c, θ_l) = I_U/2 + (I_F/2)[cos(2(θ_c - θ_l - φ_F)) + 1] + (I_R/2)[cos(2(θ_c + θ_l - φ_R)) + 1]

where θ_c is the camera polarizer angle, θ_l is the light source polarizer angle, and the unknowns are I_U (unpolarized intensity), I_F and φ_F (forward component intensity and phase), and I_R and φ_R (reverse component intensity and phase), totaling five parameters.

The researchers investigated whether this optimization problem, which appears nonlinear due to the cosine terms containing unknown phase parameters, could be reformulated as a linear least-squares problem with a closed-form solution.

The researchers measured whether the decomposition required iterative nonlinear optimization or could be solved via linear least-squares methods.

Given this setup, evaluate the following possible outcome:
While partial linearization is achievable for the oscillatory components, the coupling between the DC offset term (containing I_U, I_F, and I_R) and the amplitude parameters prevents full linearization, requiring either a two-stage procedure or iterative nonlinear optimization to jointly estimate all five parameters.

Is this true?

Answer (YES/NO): NO